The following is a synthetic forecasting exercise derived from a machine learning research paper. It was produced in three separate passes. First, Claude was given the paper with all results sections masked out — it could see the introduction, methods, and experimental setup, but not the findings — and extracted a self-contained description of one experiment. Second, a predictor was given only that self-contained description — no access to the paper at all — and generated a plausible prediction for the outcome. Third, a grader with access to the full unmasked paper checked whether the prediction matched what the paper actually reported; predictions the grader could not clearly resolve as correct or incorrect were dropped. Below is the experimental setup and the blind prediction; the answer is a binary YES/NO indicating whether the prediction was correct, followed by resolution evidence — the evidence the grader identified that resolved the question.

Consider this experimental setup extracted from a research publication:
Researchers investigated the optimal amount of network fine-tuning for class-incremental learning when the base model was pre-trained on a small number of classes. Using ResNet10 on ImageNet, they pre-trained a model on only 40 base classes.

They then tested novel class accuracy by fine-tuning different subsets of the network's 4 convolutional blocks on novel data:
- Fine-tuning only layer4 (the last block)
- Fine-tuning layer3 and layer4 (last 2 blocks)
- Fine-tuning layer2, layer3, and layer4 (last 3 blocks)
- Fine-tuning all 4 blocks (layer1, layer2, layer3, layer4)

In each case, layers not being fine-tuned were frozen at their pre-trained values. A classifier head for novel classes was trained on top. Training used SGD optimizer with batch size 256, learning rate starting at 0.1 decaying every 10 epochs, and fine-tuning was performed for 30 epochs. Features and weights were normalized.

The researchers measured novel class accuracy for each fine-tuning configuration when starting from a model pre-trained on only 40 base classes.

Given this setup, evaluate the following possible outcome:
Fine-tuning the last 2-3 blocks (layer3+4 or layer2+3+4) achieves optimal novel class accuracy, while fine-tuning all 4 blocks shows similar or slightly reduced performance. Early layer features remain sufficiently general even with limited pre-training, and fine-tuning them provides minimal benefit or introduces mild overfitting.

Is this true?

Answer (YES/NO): NO